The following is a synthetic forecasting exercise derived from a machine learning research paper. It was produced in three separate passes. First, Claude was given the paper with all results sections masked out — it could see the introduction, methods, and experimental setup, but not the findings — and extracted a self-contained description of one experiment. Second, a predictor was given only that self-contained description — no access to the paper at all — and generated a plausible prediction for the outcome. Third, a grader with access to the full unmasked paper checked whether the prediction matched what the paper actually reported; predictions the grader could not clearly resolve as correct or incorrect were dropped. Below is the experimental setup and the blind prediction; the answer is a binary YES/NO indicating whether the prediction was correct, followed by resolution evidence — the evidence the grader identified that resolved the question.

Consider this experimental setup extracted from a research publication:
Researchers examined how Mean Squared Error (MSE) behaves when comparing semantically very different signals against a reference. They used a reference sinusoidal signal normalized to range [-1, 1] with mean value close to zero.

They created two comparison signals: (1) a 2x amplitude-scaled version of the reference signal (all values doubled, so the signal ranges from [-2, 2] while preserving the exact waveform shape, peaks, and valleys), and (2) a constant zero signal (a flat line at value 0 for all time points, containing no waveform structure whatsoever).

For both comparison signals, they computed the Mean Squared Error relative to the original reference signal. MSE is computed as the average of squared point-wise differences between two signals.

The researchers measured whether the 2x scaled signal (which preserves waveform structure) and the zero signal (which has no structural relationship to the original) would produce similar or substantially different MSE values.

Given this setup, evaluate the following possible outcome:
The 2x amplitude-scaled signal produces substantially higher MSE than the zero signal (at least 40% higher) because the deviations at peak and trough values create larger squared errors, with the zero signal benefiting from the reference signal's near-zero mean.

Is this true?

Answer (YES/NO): NO